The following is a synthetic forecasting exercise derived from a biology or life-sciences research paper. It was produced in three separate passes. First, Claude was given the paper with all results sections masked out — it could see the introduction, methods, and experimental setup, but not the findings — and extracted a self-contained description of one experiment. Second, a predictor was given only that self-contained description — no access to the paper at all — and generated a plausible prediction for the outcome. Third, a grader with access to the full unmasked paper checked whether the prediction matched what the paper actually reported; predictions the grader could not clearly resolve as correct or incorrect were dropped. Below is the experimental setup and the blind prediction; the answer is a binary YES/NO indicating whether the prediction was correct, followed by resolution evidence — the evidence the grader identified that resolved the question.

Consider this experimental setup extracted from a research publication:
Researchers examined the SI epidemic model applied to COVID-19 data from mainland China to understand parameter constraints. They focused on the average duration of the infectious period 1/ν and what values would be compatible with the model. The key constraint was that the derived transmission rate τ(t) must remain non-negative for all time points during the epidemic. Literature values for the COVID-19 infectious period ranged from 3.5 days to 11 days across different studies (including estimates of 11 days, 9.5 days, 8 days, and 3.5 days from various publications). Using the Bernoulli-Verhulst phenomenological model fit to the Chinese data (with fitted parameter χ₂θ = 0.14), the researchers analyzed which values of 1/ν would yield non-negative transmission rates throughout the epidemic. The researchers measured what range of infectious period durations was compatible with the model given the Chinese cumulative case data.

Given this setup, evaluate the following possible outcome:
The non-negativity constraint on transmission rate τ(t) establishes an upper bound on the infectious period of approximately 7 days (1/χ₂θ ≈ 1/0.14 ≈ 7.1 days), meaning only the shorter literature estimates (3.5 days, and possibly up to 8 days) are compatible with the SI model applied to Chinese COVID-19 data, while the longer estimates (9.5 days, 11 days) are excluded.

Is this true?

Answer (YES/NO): NO